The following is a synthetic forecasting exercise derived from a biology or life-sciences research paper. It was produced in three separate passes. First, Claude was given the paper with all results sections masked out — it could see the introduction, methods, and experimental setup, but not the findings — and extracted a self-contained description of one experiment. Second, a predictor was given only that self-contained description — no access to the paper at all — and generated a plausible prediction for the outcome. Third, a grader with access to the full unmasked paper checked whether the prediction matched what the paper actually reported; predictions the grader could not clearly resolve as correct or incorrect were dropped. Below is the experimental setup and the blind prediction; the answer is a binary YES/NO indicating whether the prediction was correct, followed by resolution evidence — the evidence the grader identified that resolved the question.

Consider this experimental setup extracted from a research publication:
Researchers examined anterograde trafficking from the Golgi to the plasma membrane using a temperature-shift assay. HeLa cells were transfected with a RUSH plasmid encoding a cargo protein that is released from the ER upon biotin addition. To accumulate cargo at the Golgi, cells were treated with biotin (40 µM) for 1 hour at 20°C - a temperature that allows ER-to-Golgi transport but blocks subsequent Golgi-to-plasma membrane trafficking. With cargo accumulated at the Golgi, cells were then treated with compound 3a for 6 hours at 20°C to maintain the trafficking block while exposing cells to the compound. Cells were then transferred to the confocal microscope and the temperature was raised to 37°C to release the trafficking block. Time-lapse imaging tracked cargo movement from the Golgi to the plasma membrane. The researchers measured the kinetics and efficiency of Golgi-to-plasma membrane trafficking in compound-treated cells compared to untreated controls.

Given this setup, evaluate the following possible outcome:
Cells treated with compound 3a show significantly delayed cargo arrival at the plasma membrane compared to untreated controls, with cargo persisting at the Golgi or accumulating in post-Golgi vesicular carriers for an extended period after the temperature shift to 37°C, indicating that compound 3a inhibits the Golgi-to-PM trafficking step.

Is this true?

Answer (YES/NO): YES